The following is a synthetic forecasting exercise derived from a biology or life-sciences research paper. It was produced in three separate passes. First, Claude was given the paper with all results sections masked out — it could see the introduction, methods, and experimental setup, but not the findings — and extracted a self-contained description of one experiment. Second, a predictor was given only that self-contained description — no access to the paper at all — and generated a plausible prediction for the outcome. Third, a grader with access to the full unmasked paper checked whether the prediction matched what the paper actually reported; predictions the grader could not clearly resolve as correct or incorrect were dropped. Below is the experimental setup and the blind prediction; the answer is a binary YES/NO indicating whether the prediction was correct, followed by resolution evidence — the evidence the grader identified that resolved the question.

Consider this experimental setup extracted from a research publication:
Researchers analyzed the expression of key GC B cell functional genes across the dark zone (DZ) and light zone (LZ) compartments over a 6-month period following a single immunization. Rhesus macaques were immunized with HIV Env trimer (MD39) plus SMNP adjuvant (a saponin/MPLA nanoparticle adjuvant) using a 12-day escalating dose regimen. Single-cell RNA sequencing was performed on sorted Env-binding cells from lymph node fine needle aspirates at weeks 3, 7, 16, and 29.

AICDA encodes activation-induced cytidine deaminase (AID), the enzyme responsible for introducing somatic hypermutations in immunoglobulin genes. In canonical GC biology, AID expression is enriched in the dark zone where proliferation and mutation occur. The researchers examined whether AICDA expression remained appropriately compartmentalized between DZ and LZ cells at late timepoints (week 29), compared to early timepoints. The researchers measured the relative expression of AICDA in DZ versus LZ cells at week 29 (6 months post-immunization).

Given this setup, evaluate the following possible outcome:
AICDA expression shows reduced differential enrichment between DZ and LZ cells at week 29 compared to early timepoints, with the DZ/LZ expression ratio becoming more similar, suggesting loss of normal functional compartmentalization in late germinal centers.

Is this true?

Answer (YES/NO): NO